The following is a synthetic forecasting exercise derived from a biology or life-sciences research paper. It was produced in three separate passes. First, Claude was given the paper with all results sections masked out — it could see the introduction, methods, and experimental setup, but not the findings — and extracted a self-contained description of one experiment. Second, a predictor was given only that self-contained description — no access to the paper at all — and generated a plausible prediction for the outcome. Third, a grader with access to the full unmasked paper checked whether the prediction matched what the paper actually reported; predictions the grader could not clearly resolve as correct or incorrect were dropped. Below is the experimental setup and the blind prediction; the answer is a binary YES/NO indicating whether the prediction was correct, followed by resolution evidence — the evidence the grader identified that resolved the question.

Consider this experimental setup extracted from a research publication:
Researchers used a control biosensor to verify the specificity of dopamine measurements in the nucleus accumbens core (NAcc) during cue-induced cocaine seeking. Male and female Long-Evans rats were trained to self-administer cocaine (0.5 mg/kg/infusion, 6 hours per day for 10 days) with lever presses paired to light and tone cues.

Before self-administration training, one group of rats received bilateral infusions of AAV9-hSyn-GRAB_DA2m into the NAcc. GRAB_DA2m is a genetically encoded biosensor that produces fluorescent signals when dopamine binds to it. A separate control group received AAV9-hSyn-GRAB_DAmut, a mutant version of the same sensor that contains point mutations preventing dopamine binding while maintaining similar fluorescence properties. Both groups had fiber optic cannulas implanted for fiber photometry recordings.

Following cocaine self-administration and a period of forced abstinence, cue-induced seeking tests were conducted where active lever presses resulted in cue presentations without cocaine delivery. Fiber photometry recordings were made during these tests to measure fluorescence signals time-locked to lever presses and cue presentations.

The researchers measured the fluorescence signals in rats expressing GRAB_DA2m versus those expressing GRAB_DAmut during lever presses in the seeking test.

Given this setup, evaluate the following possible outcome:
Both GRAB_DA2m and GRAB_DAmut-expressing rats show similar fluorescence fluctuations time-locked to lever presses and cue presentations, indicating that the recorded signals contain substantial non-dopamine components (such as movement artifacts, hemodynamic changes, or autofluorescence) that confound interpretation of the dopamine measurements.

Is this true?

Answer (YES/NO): NO